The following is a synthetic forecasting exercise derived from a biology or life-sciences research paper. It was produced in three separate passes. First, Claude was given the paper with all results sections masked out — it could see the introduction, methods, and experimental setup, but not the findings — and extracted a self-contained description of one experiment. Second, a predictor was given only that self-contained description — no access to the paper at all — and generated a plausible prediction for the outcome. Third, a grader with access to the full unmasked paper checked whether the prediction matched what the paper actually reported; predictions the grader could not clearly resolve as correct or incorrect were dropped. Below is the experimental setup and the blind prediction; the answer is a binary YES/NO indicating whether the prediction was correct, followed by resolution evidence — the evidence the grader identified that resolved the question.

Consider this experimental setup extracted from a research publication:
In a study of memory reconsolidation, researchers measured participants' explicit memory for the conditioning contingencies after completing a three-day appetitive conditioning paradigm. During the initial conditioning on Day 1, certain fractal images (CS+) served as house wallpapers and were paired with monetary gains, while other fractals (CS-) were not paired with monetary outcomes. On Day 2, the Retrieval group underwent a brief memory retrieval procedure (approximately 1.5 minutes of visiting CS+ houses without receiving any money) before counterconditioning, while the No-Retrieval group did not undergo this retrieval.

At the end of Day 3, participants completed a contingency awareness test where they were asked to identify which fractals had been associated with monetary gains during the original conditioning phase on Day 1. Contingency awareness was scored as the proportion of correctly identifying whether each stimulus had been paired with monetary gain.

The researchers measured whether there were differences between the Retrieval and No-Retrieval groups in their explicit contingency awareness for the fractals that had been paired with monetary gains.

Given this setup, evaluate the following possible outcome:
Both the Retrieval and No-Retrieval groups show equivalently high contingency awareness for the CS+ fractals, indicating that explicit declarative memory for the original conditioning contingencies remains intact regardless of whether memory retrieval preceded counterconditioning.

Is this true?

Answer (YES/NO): YES